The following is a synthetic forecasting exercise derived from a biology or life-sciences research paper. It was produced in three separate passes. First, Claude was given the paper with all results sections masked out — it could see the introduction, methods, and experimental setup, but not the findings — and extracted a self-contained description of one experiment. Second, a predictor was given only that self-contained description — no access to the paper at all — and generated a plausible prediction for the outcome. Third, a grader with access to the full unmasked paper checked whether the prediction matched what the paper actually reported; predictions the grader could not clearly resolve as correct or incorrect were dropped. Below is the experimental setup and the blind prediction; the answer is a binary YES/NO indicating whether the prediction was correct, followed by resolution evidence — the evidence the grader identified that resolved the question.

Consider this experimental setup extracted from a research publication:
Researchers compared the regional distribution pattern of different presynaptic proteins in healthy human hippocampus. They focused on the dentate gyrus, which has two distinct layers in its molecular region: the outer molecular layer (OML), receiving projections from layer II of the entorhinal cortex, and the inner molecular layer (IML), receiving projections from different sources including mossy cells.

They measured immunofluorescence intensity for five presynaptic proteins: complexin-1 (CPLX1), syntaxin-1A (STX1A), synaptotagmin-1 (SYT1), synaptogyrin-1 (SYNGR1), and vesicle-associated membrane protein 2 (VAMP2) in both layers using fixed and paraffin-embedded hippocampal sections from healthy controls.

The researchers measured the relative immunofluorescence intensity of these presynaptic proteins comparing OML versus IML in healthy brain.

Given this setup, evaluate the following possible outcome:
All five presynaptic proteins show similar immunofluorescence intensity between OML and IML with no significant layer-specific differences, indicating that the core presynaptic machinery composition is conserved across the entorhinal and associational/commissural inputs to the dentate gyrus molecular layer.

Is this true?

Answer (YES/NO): NO